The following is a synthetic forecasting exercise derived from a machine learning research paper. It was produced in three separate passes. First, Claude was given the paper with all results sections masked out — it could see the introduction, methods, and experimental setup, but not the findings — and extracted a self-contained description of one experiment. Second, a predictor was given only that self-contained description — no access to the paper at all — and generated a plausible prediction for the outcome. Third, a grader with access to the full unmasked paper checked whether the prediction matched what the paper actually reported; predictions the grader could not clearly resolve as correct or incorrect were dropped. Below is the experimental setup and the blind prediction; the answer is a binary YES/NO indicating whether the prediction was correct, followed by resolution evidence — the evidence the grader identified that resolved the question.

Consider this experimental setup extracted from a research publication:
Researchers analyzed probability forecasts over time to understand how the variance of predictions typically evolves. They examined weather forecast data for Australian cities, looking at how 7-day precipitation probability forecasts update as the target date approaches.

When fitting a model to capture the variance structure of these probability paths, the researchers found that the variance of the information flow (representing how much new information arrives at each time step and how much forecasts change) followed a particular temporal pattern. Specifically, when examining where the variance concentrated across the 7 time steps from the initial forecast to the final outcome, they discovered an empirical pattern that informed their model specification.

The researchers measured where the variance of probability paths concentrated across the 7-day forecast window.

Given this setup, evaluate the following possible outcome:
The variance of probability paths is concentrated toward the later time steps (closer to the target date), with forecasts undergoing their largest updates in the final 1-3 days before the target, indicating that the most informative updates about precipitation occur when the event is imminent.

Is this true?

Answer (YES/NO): YES